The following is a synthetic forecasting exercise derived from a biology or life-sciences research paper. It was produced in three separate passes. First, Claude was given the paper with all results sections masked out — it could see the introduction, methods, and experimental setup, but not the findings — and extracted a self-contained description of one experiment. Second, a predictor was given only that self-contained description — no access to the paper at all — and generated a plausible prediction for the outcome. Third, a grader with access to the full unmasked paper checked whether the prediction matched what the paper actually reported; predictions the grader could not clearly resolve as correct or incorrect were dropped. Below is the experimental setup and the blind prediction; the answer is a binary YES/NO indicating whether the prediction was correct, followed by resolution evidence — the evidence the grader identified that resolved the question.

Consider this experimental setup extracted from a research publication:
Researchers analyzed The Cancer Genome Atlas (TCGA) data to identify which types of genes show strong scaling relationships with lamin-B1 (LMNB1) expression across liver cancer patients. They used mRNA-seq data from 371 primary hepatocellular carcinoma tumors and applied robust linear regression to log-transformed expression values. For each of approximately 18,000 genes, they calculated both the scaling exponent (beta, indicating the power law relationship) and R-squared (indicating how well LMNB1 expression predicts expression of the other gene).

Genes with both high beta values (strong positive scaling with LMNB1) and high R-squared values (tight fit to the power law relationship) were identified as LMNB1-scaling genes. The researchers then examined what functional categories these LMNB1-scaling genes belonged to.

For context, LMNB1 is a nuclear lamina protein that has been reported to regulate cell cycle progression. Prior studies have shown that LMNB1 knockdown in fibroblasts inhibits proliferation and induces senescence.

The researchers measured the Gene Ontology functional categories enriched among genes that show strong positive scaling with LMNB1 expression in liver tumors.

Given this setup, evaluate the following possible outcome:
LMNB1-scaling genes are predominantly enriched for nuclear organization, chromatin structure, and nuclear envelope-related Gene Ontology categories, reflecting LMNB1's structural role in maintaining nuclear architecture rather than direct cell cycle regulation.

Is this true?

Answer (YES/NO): NO